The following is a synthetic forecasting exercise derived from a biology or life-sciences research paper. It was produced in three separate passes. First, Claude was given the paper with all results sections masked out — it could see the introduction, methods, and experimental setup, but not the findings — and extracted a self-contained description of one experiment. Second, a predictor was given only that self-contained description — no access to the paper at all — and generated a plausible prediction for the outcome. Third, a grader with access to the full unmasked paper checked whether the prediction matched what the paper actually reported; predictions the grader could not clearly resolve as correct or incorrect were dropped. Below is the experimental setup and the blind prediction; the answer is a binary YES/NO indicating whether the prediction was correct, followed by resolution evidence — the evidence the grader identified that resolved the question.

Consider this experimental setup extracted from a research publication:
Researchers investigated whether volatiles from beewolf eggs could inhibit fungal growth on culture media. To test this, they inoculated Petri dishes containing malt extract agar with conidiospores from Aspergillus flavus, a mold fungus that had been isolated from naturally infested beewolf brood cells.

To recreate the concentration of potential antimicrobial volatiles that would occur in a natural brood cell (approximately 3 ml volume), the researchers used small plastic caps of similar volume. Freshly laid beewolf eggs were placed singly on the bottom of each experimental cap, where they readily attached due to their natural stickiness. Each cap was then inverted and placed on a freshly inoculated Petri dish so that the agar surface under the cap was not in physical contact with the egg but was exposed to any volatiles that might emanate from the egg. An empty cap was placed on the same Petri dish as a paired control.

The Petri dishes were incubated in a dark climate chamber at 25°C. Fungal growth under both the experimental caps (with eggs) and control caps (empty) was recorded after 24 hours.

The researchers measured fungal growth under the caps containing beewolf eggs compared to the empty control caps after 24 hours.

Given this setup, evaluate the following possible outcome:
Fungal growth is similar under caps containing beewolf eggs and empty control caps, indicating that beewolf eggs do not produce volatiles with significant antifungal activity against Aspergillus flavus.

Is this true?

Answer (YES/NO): NO